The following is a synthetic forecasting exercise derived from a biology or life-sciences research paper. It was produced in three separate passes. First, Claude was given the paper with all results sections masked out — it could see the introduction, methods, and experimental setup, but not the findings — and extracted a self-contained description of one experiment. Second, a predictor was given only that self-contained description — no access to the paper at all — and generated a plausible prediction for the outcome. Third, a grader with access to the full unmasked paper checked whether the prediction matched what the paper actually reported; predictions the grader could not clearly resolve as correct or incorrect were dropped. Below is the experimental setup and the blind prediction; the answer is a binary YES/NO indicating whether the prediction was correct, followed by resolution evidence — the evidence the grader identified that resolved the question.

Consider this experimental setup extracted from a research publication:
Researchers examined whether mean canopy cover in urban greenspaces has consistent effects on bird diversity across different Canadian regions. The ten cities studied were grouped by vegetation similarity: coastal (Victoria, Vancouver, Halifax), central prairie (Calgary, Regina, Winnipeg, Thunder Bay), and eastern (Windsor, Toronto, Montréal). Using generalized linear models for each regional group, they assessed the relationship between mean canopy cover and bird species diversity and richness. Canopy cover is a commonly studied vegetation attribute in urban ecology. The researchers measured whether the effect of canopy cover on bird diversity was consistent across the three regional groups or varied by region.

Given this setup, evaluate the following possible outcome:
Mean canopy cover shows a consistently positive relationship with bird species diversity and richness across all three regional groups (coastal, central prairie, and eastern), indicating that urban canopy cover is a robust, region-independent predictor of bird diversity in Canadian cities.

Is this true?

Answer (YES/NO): YES